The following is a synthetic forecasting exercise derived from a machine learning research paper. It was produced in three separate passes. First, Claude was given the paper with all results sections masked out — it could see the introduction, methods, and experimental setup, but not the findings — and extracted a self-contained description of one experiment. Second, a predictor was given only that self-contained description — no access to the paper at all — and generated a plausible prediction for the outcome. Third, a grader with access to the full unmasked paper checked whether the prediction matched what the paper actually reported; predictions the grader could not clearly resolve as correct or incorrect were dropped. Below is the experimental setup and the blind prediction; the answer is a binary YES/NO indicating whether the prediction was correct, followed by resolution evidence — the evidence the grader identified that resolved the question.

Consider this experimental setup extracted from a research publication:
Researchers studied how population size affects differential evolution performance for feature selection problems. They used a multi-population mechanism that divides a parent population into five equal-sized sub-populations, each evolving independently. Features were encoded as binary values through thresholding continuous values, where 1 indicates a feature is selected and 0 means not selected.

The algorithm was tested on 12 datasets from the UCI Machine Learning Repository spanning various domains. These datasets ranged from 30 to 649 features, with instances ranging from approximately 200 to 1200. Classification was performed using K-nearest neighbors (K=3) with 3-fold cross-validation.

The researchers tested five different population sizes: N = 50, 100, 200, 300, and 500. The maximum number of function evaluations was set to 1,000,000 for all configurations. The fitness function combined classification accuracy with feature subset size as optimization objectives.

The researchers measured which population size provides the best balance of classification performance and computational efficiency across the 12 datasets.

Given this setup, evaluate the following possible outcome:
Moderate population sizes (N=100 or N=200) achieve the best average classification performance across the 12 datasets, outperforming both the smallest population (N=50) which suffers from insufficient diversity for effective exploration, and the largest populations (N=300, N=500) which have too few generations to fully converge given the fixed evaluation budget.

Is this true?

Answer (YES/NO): NO